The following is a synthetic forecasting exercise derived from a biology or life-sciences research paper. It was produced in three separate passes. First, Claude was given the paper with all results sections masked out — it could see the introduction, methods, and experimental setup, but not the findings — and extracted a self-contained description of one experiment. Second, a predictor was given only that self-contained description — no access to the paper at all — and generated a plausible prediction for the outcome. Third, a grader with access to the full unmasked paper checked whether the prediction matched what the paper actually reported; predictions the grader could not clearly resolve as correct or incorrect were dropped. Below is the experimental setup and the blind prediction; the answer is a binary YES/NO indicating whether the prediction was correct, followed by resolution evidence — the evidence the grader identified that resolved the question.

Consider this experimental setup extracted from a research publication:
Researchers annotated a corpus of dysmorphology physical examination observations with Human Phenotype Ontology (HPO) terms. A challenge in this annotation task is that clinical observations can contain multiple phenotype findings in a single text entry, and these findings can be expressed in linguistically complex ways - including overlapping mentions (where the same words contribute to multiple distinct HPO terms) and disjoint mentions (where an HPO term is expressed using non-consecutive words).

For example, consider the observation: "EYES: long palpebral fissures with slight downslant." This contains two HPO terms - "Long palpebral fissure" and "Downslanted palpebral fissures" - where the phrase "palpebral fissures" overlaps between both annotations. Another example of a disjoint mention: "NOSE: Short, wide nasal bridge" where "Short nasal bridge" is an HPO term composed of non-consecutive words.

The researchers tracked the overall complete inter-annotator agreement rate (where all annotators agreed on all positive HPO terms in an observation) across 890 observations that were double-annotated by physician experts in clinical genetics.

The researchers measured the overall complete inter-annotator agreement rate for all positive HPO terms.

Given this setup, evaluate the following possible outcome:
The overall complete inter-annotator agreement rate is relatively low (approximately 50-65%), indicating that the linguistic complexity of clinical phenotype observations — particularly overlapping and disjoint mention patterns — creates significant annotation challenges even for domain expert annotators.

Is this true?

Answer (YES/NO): NO